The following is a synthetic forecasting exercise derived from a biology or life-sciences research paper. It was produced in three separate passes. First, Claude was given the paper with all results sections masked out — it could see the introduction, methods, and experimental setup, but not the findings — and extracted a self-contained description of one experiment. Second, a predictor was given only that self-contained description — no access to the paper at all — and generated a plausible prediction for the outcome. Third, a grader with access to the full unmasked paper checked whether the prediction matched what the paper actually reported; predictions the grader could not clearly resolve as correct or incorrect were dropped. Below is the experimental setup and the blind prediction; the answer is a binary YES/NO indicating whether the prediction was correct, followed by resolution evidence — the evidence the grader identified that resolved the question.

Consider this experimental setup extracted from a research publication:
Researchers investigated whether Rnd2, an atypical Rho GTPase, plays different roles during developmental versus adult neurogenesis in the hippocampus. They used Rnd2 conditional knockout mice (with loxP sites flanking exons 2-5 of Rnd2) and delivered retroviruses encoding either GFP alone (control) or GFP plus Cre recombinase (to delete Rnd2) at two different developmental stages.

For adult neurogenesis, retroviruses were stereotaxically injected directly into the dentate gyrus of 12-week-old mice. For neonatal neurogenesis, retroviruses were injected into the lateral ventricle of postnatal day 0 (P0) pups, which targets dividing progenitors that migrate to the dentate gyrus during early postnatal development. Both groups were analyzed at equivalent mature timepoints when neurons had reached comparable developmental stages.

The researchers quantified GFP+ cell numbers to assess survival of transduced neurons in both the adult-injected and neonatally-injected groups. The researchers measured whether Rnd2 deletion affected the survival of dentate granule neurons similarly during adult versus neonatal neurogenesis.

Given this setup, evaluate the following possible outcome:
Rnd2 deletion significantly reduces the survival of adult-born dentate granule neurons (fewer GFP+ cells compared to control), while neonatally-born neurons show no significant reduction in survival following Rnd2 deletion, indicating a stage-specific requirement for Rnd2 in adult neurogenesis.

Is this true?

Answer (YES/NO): YES